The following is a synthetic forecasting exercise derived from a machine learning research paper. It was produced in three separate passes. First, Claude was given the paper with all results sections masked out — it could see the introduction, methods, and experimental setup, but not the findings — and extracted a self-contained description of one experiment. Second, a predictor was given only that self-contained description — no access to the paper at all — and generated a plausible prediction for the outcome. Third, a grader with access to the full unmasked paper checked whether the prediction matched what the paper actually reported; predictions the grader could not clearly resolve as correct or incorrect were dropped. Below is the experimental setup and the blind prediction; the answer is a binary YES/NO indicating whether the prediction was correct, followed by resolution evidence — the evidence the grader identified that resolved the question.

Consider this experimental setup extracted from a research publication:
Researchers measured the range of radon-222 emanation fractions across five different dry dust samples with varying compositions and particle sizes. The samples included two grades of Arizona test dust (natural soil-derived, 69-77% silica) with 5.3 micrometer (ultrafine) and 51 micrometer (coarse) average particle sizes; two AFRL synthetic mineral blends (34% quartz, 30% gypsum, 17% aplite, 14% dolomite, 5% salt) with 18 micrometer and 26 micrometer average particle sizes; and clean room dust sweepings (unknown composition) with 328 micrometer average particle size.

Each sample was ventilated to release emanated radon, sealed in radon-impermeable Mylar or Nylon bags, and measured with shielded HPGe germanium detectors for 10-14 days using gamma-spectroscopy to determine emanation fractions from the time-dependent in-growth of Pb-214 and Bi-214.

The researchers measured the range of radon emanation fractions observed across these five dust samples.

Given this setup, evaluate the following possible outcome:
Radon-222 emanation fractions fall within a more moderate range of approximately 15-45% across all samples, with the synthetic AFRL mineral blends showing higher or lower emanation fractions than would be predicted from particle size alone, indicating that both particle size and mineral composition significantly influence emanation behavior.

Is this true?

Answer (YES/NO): NO